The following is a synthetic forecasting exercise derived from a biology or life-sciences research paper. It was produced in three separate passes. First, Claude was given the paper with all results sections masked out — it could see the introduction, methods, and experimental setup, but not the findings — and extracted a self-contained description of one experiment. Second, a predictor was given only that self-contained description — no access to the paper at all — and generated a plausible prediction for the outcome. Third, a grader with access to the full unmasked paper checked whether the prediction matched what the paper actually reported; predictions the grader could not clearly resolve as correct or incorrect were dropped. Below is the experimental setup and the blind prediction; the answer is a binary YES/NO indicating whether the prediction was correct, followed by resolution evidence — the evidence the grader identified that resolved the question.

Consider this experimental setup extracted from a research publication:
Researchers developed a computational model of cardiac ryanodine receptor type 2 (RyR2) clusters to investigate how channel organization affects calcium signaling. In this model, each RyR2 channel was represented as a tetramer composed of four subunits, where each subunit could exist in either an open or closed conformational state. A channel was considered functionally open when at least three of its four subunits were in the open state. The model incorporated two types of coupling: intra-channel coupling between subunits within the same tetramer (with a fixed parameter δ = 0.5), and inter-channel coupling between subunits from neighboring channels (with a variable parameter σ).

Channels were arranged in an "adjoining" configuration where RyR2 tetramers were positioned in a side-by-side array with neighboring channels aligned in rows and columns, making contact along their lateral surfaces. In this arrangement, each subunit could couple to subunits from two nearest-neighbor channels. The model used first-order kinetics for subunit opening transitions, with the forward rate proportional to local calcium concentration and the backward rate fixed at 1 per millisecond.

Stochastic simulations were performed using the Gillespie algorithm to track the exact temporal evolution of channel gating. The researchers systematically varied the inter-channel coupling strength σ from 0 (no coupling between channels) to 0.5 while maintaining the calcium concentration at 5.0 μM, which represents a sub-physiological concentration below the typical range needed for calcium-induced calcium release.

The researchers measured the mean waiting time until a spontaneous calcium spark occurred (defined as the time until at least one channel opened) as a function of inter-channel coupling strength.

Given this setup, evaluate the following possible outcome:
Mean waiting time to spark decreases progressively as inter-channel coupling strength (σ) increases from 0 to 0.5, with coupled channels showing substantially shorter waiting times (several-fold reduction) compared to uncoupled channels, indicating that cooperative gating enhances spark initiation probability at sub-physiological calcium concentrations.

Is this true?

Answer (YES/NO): NO